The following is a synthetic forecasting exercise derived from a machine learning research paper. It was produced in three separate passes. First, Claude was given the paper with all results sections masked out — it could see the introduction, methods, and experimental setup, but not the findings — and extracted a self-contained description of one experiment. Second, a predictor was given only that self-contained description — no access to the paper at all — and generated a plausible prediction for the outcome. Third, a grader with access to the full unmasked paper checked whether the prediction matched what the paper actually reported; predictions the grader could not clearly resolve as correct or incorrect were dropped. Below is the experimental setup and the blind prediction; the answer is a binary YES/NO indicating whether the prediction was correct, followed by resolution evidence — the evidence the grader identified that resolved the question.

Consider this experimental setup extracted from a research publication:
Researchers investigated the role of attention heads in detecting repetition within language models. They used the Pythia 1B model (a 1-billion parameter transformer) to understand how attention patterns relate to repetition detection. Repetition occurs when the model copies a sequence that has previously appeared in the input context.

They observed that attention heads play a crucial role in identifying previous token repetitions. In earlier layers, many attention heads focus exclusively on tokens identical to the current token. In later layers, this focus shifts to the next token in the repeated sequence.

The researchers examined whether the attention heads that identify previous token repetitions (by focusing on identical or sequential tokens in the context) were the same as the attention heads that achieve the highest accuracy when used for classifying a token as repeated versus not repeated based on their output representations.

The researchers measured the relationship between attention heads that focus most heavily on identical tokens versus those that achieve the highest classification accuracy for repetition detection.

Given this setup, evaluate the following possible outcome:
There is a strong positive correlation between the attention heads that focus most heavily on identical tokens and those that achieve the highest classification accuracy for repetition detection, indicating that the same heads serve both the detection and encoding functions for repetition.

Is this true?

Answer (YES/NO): NO